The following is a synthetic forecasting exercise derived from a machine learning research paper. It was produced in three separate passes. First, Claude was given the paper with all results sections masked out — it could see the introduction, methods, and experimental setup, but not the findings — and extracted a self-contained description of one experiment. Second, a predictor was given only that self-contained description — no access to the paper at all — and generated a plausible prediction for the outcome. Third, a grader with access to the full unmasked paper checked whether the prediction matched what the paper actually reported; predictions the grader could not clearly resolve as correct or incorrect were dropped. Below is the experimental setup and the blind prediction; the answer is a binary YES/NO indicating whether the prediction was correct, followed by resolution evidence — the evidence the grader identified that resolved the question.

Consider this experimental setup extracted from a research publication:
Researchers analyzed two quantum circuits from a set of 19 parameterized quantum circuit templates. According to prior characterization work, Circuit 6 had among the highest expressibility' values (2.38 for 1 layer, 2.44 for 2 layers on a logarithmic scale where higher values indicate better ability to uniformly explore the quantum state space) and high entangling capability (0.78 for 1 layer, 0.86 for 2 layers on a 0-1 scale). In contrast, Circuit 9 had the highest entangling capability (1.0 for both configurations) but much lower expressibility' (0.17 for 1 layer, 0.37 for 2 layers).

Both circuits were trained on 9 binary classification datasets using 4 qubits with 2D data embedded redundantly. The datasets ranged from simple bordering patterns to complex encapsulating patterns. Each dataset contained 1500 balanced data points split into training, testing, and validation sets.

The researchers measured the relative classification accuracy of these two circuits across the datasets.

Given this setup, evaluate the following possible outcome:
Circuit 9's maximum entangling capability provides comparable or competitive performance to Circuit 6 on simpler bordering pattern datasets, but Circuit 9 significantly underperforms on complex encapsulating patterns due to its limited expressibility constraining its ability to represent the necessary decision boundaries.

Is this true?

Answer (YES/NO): NO